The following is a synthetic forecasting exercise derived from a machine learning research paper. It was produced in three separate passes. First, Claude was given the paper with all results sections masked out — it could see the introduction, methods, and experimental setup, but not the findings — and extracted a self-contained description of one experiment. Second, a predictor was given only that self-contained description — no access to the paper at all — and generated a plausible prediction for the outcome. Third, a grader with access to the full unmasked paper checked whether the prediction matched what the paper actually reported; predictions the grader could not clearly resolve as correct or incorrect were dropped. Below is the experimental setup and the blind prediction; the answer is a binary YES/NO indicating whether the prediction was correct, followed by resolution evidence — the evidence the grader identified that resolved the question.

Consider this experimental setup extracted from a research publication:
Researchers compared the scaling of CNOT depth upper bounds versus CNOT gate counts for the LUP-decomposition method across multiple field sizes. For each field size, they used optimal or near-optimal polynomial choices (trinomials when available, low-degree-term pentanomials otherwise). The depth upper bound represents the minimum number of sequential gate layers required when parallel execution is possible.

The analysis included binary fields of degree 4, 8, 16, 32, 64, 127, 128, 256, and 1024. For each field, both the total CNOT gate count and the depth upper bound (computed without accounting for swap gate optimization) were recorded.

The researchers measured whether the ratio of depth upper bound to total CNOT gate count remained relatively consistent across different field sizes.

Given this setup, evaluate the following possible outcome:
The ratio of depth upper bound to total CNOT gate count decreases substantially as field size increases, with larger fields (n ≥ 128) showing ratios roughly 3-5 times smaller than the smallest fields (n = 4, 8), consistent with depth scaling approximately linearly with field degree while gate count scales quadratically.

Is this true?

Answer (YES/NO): NO